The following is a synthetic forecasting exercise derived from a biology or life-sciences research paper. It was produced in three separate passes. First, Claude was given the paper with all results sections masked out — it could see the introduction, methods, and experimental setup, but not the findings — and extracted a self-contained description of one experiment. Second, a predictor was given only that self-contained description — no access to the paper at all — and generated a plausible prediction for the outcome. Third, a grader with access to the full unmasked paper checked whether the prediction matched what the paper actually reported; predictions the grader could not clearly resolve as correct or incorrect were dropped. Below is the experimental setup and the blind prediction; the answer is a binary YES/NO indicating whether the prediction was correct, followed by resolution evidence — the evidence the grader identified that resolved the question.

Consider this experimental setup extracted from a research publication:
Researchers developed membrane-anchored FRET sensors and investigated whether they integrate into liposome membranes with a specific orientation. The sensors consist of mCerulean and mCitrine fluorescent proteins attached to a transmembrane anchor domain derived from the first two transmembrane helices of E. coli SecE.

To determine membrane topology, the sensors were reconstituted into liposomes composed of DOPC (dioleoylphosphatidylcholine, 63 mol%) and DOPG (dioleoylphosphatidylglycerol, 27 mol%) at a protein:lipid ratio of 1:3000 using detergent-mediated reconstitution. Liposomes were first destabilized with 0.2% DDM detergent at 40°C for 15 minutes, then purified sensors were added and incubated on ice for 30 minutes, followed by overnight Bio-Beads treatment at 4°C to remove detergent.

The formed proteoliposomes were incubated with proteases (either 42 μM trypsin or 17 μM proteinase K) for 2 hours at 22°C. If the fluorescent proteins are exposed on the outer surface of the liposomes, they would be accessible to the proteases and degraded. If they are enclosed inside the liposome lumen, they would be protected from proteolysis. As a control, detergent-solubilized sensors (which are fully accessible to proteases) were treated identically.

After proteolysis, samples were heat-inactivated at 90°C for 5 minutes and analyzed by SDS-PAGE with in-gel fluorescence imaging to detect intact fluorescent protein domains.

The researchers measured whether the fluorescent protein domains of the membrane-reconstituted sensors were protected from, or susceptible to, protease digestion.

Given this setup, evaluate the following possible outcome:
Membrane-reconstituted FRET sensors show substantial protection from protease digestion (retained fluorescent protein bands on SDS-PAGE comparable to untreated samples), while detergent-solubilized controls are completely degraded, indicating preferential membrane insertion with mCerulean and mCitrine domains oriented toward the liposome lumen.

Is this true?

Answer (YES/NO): NO